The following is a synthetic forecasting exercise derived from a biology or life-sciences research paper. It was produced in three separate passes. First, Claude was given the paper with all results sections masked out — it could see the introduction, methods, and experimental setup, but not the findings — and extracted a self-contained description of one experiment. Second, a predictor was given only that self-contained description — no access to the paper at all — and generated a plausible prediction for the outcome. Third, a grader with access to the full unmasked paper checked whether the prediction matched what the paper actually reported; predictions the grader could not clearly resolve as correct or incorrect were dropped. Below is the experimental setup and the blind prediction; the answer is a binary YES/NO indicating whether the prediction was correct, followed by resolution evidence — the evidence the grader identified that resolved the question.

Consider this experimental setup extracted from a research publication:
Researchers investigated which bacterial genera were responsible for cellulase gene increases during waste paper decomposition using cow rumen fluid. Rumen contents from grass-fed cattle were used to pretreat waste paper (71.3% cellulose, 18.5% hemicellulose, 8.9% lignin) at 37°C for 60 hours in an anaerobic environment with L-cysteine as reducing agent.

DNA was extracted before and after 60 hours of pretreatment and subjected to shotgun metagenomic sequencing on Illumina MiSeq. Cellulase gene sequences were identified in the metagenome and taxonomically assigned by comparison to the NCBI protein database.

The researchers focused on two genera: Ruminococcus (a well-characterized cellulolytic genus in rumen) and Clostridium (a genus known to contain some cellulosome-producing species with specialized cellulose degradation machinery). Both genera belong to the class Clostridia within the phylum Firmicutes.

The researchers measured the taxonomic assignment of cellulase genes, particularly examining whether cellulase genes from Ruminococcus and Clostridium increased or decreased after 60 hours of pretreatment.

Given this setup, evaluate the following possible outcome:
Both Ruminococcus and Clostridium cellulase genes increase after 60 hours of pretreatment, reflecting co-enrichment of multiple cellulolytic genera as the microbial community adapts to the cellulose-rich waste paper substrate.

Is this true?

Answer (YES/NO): YES